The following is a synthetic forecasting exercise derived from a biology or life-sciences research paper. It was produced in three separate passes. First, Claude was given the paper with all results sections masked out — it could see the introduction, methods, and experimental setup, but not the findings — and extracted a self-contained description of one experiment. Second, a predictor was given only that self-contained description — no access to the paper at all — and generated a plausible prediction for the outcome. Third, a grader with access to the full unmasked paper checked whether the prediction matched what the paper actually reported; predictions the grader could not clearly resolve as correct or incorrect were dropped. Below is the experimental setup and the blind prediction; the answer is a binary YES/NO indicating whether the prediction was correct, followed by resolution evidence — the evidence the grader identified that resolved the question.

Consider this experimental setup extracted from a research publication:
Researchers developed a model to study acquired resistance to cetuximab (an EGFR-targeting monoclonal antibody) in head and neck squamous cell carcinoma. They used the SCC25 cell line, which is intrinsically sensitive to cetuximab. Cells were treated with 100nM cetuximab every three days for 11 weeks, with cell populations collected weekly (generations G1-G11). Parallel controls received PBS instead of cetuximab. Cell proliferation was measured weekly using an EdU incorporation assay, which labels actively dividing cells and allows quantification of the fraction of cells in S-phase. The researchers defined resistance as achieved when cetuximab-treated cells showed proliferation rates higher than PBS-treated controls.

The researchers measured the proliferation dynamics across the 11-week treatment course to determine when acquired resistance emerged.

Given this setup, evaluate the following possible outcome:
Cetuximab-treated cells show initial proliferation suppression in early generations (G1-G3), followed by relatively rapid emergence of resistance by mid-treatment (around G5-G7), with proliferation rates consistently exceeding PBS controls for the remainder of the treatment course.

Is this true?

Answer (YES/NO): NO